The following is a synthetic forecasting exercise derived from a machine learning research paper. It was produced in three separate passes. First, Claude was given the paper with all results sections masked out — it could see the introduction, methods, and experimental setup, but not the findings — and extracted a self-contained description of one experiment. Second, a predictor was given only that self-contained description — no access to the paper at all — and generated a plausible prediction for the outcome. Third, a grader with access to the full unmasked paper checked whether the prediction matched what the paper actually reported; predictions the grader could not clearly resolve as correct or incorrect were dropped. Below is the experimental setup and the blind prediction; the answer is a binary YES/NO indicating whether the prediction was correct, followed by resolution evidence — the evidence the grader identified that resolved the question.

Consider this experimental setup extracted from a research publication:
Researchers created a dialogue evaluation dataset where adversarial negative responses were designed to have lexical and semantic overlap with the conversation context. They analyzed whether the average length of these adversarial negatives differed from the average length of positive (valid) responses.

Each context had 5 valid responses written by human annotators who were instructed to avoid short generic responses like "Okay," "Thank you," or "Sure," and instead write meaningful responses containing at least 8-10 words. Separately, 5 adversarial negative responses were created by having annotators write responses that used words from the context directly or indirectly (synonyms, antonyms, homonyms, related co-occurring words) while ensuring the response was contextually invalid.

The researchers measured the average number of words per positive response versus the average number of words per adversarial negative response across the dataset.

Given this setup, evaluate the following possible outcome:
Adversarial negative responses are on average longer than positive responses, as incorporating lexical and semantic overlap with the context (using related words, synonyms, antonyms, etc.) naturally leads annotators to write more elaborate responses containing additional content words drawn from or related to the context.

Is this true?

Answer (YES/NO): YES